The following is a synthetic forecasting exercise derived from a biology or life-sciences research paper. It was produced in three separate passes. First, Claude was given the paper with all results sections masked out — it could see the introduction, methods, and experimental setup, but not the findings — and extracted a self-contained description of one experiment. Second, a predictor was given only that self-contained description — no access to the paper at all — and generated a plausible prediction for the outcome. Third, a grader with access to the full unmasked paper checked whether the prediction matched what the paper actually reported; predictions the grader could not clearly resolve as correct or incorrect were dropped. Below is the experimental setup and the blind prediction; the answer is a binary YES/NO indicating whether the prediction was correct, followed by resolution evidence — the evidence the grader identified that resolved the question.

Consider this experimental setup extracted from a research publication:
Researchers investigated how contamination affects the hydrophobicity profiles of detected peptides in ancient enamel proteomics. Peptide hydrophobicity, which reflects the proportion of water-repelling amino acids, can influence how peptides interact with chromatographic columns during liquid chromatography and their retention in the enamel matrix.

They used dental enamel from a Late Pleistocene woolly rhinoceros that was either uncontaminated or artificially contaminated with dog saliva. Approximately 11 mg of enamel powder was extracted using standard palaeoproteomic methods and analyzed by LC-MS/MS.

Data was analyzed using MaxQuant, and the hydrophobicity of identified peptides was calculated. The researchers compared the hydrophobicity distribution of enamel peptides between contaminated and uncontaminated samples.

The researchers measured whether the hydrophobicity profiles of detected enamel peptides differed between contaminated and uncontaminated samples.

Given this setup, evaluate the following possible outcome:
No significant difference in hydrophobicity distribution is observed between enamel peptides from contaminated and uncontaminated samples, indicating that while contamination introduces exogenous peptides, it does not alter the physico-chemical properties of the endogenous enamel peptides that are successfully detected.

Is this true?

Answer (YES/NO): NO